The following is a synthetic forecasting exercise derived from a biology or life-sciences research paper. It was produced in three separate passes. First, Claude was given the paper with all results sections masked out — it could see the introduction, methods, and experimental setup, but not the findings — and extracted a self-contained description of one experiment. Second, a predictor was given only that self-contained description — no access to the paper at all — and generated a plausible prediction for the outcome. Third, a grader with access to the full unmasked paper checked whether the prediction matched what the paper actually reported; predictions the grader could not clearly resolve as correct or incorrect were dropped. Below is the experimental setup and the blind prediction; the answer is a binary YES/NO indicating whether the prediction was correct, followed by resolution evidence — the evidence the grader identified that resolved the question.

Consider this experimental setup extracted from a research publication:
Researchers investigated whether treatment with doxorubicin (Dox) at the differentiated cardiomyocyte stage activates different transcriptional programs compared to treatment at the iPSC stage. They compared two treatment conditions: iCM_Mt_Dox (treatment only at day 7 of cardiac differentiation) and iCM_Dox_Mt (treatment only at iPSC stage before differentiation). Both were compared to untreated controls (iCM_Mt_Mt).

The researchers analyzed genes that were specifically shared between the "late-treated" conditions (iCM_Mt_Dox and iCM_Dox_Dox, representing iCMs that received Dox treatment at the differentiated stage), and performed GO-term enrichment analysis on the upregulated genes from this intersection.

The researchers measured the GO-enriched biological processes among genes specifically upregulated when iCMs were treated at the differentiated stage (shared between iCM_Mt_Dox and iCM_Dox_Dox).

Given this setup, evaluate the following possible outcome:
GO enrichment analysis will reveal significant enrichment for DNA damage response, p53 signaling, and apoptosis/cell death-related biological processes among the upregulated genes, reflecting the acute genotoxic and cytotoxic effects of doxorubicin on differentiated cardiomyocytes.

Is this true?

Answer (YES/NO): NO